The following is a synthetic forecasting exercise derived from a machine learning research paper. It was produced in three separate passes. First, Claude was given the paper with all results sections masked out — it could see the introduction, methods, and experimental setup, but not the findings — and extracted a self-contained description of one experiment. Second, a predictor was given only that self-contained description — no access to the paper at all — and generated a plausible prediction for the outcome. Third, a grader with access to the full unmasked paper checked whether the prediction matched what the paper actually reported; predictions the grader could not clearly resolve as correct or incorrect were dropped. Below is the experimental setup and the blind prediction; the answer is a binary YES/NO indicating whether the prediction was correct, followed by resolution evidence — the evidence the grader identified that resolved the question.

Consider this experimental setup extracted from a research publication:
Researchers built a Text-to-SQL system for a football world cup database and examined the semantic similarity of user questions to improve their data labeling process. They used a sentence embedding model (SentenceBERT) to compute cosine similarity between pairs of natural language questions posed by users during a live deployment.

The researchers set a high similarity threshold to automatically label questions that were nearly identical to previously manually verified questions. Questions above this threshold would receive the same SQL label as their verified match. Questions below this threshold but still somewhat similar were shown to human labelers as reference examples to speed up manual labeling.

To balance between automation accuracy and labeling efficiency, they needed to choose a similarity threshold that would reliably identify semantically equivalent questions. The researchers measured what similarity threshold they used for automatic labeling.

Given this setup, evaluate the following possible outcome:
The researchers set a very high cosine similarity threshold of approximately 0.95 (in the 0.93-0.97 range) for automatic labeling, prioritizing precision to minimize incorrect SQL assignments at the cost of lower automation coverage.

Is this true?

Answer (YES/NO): YES